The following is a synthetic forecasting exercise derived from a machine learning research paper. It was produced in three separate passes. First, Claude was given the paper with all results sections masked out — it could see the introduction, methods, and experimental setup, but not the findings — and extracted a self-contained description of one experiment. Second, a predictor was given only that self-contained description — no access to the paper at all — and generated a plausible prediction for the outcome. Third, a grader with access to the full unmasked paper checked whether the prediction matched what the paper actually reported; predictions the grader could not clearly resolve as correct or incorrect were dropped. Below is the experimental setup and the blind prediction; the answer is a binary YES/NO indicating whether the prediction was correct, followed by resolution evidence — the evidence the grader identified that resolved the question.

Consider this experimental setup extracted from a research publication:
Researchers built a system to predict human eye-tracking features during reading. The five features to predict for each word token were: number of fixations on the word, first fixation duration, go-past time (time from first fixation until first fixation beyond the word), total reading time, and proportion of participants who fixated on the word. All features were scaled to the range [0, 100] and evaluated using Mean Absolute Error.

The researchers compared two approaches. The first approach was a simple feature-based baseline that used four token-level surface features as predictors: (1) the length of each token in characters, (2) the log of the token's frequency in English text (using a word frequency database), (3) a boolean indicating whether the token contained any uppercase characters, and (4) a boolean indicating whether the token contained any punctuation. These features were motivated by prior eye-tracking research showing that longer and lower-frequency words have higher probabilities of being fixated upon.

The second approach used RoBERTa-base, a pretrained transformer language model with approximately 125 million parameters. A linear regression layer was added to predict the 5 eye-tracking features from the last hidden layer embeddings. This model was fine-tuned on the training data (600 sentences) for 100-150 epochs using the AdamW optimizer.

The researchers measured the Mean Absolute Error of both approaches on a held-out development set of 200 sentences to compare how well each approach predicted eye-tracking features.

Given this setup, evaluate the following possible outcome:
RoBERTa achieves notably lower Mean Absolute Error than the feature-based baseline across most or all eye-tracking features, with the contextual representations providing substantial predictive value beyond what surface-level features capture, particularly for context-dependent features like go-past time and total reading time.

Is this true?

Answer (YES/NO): NO